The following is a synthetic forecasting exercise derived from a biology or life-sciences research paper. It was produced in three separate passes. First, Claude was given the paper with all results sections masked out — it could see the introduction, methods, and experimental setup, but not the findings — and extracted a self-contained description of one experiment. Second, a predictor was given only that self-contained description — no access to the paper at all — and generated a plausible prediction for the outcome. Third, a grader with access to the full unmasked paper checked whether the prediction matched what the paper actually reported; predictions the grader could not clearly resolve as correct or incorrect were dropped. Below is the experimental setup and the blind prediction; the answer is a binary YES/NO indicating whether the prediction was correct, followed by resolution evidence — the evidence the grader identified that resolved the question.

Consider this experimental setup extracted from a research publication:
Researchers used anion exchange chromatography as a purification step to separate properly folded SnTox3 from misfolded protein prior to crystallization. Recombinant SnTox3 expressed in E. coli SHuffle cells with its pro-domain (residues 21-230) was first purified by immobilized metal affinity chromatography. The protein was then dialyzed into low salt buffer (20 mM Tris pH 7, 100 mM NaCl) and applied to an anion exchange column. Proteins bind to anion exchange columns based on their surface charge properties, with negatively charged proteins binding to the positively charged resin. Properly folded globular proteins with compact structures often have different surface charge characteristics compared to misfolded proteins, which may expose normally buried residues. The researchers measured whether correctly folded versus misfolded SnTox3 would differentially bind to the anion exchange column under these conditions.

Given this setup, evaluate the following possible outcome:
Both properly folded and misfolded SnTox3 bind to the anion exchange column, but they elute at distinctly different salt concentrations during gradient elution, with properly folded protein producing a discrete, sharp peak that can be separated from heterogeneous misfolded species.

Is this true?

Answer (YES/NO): NO